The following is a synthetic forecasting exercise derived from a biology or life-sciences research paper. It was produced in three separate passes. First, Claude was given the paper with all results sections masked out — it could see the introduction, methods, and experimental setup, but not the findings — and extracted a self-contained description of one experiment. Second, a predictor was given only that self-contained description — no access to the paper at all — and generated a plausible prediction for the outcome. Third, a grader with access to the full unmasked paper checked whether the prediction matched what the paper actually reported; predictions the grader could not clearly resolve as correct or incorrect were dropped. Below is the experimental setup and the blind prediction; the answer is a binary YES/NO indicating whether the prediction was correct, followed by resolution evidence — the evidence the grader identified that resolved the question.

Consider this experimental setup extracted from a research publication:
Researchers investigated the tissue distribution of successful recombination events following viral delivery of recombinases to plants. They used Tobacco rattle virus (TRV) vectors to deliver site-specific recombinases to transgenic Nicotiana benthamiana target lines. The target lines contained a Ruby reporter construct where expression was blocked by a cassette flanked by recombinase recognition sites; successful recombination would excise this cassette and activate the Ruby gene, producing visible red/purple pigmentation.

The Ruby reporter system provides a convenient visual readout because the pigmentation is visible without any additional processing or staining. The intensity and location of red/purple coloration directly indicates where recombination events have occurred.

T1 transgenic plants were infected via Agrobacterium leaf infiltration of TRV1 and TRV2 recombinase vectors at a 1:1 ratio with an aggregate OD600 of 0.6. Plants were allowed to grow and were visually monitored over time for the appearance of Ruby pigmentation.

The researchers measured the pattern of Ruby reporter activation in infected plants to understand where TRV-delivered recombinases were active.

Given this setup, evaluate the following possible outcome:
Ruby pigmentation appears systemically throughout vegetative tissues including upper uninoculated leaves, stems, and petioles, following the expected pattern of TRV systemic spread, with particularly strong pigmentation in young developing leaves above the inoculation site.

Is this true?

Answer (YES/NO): YES